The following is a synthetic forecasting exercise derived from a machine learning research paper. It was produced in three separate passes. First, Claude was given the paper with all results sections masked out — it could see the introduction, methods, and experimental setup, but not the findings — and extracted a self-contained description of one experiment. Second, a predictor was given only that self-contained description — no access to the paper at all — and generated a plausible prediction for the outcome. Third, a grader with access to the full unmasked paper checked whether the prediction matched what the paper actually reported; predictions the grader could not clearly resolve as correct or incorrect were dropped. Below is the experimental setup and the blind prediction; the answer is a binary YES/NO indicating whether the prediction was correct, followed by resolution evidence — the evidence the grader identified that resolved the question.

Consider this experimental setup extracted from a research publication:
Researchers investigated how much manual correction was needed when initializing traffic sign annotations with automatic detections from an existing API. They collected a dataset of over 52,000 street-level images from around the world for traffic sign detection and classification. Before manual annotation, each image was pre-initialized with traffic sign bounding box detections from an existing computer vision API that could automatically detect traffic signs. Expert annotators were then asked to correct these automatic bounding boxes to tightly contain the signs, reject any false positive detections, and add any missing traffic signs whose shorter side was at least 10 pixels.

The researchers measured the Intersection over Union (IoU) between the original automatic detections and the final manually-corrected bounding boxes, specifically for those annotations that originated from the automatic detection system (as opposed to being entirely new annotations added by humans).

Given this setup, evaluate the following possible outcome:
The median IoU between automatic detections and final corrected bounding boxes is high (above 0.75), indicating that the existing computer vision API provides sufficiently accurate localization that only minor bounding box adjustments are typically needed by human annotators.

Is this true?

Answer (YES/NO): YES